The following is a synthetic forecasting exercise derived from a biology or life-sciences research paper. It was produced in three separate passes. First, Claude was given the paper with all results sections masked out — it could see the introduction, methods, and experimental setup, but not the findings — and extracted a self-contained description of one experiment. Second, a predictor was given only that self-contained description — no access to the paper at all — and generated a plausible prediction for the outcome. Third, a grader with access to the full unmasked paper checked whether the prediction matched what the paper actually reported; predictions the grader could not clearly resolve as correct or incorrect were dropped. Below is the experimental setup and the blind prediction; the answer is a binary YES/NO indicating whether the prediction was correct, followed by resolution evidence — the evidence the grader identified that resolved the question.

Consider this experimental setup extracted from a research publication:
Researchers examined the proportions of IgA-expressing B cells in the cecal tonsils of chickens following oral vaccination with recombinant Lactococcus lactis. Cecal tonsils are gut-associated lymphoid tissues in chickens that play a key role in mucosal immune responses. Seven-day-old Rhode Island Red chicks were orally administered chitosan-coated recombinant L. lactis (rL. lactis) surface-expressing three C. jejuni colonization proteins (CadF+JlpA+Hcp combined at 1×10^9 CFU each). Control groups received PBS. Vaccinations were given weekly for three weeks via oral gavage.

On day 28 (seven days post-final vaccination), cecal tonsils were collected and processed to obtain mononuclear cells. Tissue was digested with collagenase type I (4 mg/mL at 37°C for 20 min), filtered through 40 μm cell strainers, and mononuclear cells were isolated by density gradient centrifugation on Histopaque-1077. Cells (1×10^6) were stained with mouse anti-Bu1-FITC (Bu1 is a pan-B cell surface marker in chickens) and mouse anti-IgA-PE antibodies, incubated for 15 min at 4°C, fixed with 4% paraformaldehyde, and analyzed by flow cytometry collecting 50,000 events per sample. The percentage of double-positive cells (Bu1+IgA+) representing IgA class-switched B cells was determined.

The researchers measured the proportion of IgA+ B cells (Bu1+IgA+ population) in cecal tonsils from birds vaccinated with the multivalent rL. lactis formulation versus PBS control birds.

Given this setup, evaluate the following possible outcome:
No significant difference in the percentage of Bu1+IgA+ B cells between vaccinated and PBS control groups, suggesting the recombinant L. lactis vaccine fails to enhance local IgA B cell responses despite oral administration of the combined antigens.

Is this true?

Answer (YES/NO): NO